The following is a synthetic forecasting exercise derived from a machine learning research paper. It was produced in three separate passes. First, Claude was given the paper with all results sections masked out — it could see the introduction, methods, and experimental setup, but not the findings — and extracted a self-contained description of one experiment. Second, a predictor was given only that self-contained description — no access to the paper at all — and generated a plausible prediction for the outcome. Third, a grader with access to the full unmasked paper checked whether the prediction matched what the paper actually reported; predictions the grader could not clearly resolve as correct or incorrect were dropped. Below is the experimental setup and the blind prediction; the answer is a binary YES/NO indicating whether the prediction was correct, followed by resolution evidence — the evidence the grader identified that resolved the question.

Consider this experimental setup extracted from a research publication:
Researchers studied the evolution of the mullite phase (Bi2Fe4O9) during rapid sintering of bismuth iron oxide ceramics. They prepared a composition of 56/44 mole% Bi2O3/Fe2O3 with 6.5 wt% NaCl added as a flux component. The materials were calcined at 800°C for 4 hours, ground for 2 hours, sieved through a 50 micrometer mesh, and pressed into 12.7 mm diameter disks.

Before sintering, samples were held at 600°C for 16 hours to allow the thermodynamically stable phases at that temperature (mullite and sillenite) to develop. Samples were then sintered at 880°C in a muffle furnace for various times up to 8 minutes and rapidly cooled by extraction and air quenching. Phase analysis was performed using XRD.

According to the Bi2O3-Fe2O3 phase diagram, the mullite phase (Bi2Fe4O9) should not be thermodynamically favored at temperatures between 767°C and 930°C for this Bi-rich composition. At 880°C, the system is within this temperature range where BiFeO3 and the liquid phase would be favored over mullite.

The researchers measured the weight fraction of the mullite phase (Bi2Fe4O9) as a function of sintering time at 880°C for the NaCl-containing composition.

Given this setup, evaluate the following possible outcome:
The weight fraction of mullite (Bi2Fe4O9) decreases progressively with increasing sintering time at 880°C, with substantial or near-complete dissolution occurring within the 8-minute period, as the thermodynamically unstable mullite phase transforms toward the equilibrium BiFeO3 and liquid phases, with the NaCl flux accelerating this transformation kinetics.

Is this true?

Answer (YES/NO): YES